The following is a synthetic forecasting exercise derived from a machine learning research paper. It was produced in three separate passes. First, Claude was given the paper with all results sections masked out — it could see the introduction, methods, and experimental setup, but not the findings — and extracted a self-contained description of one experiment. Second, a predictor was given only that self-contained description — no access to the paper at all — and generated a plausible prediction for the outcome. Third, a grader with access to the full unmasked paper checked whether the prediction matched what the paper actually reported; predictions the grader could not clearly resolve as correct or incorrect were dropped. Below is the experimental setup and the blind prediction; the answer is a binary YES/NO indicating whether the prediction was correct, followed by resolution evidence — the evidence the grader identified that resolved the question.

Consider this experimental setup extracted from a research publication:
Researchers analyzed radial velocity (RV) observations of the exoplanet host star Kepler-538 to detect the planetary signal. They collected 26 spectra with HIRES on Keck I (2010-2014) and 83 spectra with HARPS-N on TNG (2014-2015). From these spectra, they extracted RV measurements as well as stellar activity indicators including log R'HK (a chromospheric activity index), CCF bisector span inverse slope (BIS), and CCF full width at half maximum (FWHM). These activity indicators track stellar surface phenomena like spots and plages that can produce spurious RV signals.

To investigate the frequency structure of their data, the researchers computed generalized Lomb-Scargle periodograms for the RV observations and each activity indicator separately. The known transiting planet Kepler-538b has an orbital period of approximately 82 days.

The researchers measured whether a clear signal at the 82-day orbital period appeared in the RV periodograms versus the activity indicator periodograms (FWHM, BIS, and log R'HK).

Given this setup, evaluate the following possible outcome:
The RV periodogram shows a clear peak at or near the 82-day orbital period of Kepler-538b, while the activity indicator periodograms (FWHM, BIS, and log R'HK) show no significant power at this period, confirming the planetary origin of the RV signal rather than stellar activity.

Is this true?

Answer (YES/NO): YES